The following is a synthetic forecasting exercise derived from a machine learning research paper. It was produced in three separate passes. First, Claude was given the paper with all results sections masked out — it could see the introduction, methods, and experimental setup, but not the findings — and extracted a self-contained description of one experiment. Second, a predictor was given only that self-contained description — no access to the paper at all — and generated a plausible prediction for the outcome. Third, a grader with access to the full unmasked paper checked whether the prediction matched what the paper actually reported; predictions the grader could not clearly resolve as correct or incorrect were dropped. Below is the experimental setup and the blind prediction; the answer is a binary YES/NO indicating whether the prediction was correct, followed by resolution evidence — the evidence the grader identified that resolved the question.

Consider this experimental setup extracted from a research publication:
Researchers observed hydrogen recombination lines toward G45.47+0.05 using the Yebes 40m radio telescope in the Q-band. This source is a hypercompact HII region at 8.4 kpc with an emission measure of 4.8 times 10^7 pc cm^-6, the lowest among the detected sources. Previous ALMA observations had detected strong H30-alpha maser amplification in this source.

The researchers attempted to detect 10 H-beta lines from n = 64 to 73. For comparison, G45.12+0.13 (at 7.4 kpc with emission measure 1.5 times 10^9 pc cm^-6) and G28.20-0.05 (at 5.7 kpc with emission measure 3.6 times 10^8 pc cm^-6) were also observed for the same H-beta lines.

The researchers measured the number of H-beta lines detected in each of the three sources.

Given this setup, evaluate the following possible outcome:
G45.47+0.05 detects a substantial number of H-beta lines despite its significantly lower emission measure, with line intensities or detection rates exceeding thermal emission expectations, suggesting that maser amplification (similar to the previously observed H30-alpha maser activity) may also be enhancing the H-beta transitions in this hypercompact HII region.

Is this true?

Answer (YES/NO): NO